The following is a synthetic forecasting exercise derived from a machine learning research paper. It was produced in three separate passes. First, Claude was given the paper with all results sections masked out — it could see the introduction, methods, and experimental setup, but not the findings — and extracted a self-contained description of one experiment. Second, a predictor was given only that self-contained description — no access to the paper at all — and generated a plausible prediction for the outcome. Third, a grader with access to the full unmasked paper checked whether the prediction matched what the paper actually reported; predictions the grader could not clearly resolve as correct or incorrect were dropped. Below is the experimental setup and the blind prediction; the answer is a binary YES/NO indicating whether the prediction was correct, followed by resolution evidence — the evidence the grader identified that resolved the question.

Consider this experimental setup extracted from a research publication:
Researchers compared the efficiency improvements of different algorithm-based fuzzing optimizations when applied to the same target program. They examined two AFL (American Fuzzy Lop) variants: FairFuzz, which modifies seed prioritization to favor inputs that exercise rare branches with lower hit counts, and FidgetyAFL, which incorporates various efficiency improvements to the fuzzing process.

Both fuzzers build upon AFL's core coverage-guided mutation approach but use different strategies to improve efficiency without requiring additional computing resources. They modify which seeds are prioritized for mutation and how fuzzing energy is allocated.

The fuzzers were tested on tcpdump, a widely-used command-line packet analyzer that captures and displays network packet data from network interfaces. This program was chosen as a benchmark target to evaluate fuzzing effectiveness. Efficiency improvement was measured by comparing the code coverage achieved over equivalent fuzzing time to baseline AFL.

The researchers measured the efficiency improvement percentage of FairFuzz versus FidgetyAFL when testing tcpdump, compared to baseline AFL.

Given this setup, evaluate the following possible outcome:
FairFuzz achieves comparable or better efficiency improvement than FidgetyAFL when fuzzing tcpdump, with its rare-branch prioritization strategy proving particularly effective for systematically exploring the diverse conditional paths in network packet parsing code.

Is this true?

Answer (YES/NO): YES